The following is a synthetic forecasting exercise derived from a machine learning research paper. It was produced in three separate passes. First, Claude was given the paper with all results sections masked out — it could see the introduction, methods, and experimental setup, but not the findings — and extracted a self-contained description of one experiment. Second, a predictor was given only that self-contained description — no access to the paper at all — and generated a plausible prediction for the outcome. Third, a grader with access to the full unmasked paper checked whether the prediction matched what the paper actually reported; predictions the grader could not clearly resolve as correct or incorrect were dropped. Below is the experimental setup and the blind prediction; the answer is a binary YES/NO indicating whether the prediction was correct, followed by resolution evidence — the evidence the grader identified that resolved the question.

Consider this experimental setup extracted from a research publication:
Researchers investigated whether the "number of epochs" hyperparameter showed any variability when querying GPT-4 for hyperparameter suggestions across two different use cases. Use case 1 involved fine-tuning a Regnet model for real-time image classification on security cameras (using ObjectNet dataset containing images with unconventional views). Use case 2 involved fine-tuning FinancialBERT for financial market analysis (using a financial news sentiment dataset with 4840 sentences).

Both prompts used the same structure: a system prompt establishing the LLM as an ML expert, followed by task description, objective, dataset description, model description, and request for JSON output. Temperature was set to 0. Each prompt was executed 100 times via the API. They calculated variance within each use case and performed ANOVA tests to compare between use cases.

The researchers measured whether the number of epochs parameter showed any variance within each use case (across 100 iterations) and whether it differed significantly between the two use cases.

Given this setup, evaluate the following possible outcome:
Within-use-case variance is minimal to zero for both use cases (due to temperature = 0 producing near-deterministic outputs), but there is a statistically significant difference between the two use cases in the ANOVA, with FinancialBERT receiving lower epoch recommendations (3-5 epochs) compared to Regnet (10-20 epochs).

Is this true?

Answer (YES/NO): NO